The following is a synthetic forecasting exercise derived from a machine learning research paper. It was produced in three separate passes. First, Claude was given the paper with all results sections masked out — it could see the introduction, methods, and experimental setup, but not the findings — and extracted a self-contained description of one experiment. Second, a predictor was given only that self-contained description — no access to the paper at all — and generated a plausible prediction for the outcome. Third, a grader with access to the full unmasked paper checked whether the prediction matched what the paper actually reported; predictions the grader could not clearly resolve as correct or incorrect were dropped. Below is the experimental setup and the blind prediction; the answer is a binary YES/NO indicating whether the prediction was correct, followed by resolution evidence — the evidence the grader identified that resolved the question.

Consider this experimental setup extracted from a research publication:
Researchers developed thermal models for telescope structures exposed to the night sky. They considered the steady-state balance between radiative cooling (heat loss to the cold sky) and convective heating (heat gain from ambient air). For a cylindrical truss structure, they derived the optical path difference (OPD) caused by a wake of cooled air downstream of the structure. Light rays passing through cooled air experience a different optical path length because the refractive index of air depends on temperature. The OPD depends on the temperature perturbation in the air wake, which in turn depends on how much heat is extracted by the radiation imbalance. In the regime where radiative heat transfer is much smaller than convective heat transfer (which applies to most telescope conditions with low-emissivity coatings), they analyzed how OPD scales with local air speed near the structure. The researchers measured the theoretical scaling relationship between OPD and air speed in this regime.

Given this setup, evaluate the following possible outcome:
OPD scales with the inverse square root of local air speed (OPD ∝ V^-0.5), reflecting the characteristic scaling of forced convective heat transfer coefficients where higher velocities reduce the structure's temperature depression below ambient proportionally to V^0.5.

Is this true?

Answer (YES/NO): NO